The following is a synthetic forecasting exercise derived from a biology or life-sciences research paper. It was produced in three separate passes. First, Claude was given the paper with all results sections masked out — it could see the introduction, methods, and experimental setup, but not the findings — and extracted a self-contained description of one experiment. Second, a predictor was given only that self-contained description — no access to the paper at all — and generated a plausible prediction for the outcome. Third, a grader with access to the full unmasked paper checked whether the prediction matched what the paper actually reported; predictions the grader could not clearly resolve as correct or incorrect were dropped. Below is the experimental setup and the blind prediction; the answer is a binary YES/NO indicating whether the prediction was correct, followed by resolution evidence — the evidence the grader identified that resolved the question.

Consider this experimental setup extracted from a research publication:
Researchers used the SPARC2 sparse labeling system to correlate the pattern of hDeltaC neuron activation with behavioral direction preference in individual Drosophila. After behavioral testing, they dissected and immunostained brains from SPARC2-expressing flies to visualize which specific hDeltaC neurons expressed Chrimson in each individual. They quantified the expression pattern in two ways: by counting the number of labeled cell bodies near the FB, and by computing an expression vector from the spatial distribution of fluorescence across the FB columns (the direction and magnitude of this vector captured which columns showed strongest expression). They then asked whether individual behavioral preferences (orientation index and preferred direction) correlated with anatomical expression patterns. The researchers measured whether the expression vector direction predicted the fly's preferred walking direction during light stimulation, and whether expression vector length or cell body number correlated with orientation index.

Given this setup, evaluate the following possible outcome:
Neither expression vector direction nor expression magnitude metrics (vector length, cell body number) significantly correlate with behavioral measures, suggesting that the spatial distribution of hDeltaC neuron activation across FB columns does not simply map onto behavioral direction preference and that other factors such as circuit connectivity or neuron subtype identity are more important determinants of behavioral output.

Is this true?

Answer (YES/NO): YES